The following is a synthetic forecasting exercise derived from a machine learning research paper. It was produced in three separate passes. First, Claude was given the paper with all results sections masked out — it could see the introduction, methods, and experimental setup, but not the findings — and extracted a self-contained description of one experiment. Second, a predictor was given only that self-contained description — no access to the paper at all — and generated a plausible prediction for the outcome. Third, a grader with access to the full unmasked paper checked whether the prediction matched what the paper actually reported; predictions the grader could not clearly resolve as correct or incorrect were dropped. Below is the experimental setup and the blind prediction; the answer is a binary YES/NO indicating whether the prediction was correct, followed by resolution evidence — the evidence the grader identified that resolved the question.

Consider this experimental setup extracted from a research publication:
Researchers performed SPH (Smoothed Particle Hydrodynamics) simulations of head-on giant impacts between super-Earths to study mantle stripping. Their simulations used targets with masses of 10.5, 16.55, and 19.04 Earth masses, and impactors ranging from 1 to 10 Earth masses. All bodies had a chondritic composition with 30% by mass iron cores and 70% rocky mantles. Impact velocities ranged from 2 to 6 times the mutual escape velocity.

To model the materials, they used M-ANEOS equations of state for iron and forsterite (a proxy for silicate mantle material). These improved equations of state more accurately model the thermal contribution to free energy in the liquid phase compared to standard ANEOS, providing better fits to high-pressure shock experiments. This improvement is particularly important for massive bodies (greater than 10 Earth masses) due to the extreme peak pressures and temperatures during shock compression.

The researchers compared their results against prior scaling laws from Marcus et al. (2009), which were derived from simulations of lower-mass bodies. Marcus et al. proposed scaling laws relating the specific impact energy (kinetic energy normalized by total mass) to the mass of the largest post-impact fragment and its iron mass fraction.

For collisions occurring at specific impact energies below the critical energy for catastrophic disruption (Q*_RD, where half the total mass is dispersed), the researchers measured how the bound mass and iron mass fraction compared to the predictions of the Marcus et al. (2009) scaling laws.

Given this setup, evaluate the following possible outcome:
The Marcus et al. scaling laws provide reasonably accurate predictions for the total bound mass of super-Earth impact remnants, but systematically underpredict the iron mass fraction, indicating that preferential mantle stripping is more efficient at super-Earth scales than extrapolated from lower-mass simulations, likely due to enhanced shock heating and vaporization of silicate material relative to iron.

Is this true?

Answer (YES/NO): NO